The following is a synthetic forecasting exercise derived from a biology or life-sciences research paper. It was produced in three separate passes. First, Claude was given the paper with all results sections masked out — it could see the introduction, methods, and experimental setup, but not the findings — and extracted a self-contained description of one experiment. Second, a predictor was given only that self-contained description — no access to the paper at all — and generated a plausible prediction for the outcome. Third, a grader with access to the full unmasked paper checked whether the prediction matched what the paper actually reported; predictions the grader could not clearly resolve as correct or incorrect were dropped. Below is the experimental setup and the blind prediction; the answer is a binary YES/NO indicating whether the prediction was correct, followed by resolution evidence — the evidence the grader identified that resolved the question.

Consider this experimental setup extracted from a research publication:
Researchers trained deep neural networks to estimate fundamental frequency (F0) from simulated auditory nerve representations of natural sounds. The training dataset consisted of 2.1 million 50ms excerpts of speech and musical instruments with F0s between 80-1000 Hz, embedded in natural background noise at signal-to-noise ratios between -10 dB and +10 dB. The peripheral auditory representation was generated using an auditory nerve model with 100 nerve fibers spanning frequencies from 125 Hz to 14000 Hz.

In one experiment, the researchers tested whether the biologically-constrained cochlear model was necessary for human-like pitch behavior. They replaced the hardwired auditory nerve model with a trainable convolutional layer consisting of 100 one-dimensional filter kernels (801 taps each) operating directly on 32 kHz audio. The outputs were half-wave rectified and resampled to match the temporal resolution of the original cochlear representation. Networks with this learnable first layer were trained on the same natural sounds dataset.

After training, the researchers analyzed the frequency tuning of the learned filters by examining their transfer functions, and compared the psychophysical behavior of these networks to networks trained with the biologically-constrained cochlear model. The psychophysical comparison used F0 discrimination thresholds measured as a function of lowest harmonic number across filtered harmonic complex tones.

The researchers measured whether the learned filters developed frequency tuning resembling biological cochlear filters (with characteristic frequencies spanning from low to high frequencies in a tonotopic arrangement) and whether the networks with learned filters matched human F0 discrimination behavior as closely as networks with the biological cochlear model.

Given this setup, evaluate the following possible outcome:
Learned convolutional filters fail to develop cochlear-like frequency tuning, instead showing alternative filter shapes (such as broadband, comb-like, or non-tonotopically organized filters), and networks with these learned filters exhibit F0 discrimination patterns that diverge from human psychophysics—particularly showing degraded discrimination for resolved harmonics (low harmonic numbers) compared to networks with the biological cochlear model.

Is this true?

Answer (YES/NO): NO